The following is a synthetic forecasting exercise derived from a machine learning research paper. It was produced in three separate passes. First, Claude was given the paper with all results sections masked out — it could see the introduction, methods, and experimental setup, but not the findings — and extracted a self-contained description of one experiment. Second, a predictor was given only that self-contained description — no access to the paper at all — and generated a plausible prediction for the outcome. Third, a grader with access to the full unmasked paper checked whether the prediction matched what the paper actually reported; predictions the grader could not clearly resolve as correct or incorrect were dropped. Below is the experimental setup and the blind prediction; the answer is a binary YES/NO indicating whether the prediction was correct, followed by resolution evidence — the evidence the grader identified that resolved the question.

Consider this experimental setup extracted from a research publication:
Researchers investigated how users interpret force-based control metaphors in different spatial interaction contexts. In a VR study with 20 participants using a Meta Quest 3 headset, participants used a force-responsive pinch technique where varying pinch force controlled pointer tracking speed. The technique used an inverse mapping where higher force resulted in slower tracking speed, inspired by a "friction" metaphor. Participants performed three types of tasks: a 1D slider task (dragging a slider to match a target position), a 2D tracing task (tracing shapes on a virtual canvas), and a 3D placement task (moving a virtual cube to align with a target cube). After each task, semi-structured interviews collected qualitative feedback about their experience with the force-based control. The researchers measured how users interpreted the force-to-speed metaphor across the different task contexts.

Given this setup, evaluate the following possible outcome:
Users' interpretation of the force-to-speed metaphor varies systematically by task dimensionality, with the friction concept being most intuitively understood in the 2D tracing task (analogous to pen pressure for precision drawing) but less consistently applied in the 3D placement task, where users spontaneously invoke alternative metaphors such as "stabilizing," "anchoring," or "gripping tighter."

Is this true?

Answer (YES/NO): NO